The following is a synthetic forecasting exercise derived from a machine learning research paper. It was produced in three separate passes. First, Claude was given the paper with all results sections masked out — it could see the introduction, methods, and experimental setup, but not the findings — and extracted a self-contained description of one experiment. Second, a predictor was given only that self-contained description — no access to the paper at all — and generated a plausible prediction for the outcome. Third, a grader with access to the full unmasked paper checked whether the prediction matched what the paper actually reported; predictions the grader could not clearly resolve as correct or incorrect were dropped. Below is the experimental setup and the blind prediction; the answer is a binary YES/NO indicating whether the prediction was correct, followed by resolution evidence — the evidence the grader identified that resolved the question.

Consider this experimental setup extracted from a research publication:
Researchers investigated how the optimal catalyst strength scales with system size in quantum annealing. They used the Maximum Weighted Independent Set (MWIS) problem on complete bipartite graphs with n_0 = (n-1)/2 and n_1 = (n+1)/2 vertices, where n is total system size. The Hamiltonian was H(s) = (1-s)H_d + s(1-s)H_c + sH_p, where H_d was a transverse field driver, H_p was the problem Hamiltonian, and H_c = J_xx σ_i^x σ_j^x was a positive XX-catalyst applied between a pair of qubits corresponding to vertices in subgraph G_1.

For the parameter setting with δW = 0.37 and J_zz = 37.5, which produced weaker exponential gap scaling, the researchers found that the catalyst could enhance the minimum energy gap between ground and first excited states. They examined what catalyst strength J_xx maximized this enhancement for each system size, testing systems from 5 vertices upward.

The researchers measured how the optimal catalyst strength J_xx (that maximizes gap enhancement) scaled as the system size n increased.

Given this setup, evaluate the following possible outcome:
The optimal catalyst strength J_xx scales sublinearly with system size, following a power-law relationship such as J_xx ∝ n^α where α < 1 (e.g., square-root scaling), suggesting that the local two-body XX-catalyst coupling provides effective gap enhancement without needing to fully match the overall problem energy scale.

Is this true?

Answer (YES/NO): NO